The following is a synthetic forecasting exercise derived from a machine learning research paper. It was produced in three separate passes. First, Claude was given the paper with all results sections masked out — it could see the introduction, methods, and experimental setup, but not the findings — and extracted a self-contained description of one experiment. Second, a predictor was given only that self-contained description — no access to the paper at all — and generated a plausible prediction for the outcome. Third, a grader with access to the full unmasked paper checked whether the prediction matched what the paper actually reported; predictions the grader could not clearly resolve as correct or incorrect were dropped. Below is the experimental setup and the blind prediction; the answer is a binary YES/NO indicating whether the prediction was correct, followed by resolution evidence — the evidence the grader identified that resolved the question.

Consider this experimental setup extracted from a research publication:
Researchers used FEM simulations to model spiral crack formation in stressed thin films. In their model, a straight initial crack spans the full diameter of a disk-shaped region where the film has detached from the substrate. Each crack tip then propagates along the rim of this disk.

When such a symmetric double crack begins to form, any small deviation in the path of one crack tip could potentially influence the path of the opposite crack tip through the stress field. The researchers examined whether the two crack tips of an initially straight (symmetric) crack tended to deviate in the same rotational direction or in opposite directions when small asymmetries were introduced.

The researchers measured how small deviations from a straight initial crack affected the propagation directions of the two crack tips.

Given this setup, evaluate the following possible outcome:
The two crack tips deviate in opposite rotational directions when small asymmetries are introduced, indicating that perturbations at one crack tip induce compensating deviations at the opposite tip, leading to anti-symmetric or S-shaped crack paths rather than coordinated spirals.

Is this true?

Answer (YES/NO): NO